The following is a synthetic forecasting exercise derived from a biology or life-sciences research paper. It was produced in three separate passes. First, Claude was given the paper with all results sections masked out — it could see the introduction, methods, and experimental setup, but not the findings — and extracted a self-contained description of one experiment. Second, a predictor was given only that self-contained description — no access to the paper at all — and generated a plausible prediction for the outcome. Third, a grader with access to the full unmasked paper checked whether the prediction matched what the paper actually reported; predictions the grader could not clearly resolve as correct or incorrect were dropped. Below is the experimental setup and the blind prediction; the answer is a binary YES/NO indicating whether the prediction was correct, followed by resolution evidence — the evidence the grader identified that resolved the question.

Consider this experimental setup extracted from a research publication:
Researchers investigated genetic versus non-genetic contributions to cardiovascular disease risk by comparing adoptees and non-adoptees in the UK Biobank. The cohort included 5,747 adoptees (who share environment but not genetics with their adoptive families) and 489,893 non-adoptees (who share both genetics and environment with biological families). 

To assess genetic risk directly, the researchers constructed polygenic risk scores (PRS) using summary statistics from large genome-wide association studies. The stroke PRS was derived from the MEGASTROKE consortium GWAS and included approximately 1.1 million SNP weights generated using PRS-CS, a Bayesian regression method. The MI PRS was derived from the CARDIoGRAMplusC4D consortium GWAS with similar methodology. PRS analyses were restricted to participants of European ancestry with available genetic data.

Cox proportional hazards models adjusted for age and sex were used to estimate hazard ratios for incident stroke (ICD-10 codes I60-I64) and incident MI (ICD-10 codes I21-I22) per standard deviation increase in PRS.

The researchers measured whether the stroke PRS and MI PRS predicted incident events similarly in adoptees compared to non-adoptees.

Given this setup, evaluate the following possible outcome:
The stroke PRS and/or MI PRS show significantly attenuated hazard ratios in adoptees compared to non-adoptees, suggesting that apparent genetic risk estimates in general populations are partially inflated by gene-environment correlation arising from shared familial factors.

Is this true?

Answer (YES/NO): NO